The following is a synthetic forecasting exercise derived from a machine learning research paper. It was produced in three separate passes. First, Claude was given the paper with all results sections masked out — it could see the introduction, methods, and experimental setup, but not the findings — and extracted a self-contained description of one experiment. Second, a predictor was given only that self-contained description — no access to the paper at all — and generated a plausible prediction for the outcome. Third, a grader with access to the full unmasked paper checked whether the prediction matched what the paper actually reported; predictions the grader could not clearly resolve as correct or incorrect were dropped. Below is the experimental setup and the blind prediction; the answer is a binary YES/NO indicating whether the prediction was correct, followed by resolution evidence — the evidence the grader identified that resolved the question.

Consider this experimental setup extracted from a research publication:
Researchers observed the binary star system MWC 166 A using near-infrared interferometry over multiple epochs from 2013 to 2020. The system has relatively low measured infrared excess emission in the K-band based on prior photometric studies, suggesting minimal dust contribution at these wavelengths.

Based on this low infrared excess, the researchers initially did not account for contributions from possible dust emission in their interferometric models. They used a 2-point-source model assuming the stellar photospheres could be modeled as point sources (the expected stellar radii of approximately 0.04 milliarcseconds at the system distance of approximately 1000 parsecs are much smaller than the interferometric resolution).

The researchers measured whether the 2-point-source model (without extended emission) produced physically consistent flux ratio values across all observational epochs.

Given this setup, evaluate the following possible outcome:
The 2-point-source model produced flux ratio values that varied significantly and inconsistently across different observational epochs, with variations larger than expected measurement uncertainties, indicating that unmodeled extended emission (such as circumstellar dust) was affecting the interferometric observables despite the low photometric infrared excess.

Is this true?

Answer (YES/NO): YES